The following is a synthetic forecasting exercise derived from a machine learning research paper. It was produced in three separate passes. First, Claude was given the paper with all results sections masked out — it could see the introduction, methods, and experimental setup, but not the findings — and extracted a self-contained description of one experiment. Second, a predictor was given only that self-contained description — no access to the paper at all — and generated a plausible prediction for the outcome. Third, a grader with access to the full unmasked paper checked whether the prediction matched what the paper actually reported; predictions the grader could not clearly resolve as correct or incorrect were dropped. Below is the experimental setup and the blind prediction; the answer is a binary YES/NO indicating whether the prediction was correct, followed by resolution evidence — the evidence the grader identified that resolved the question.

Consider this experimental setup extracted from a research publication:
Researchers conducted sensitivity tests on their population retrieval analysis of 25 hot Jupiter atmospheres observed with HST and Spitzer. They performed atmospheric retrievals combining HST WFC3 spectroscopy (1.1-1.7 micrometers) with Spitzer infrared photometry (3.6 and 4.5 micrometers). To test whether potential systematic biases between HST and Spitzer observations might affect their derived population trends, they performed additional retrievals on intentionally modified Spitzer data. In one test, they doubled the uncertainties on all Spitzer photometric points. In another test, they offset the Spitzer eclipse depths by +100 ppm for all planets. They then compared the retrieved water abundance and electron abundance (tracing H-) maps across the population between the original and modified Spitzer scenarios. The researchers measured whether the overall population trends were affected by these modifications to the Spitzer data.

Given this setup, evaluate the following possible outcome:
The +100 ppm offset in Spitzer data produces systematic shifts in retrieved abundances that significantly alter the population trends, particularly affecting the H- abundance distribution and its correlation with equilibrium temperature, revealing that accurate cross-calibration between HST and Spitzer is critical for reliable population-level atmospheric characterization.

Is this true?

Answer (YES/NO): NO